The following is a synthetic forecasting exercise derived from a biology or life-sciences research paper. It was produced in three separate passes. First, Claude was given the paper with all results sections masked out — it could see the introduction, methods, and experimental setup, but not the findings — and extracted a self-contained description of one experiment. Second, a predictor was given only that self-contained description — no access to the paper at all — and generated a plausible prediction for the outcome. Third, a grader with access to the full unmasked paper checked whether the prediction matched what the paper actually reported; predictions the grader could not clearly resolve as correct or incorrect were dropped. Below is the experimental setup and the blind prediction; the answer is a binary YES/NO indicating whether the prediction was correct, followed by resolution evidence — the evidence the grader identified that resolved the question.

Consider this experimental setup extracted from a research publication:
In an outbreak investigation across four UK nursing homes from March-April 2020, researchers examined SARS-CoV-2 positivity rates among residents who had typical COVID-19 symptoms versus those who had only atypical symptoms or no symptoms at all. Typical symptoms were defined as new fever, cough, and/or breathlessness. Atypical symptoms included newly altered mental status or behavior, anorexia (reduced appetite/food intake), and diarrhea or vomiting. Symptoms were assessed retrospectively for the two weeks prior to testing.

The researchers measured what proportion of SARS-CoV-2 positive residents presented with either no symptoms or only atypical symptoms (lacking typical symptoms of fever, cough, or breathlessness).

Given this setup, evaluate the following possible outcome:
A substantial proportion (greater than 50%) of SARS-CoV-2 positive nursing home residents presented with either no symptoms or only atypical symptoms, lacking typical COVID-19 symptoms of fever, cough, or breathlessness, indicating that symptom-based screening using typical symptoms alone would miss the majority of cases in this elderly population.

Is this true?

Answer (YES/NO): YES